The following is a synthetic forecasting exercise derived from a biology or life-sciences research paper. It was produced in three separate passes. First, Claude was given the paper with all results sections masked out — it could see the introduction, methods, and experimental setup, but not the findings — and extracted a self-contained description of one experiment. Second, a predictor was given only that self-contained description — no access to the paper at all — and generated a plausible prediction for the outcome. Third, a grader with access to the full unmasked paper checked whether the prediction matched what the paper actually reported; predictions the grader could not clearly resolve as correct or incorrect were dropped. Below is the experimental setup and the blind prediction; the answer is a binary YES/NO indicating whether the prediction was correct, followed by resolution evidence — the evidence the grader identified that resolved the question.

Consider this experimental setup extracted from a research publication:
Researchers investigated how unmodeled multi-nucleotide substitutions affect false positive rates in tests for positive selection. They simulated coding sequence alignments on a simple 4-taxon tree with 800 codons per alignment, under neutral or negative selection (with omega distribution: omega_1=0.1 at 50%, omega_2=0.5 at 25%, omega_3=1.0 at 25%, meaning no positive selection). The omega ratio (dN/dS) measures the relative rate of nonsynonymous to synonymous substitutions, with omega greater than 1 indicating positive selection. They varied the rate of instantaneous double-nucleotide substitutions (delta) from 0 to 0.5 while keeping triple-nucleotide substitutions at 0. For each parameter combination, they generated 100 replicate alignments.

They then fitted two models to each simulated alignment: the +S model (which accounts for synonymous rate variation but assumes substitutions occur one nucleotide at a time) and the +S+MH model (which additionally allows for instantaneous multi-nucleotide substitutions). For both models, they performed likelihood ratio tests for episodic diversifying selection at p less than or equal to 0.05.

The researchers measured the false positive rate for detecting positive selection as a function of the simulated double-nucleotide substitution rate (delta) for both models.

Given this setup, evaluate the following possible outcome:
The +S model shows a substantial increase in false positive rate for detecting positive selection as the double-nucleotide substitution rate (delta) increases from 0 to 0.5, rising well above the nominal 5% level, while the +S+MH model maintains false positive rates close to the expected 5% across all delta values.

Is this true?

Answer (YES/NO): YES